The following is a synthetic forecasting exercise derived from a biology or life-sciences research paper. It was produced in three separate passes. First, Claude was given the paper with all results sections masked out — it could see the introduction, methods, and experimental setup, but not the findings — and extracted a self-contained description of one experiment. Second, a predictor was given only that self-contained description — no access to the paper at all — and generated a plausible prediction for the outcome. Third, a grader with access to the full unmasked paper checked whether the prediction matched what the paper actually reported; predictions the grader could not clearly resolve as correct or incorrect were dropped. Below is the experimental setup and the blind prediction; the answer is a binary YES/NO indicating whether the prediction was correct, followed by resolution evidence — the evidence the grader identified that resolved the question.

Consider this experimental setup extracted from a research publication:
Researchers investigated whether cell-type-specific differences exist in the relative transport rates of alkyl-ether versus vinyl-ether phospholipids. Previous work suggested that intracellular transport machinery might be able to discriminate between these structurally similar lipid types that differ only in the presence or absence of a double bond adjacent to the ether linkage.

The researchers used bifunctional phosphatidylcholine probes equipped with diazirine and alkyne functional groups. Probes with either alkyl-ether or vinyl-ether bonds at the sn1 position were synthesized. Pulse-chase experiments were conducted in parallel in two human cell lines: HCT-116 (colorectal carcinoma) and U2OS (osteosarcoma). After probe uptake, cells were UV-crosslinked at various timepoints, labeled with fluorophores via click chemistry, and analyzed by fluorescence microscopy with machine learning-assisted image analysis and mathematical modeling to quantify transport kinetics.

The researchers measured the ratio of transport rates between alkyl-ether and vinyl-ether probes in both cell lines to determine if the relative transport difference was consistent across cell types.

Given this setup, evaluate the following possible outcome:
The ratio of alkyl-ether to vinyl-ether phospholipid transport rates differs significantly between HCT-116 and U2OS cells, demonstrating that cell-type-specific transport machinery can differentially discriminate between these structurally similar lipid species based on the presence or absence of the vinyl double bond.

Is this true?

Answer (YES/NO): NO